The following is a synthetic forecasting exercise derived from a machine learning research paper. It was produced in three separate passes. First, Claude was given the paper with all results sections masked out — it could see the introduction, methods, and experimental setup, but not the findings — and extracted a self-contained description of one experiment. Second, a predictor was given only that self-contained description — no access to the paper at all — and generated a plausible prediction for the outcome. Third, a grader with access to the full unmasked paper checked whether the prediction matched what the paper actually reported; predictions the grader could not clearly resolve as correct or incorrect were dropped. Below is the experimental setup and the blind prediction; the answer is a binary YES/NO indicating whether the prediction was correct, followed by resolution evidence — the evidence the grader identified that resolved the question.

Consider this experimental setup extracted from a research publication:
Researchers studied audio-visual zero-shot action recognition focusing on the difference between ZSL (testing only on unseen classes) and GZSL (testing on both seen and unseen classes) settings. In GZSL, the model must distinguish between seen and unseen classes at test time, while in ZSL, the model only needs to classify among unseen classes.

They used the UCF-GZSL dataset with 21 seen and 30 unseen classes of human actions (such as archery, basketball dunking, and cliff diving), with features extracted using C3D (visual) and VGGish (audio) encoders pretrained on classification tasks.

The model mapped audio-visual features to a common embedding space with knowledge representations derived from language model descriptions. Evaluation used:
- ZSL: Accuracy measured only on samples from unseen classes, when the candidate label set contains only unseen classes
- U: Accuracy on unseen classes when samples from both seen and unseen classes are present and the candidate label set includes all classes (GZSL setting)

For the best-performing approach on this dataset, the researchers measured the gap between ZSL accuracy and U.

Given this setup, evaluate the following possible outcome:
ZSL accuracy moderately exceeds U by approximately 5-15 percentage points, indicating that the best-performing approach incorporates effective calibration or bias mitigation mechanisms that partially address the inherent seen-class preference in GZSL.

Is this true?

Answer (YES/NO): YES